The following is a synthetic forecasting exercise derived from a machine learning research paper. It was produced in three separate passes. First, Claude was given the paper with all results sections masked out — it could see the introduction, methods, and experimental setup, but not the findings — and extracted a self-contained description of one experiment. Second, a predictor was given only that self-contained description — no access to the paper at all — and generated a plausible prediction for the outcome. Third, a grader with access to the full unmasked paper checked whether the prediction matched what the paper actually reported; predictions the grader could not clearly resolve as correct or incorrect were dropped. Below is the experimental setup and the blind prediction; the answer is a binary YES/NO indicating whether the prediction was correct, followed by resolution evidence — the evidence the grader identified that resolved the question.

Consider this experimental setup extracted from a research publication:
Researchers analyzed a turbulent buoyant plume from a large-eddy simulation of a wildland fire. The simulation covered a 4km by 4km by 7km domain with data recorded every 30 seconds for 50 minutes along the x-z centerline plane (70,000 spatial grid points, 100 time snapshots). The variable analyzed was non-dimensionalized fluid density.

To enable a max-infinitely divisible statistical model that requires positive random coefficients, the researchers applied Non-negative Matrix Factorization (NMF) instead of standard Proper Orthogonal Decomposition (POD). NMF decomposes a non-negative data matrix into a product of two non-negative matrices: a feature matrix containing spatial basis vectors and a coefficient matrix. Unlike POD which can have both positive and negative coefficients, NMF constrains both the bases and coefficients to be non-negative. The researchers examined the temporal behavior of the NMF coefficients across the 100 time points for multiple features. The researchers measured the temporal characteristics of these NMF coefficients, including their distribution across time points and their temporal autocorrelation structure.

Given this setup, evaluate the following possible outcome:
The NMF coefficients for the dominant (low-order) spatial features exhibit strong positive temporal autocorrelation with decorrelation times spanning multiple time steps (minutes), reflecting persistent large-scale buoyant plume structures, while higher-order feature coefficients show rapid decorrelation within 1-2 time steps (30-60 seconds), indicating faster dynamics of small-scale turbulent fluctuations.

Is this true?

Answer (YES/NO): NO